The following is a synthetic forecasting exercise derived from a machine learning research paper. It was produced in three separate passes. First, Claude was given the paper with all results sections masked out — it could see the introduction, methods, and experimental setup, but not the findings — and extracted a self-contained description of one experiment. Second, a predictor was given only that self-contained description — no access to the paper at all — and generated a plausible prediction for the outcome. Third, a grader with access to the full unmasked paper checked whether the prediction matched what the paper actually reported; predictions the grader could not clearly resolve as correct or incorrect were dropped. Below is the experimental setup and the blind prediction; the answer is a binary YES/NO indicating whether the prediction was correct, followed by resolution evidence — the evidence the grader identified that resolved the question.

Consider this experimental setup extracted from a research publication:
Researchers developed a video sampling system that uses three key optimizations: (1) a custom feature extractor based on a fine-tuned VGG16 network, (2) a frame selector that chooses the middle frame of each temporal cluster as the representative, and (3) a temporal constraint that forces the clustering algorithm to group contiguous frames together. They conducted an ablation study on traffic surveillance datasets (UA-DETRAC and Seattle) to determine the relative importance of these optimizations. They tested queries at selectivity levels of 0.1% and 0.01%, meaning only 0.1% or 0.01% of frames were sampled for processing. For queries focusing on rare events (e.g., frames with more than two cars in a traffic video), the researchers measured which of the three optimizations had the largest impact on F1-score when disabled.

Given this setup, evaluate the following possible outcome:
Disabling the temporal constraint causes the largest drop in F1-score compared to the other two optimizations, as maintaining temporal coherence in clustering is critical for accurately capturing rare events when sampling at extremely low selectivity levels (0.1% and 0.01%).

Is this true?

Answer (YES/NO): YES